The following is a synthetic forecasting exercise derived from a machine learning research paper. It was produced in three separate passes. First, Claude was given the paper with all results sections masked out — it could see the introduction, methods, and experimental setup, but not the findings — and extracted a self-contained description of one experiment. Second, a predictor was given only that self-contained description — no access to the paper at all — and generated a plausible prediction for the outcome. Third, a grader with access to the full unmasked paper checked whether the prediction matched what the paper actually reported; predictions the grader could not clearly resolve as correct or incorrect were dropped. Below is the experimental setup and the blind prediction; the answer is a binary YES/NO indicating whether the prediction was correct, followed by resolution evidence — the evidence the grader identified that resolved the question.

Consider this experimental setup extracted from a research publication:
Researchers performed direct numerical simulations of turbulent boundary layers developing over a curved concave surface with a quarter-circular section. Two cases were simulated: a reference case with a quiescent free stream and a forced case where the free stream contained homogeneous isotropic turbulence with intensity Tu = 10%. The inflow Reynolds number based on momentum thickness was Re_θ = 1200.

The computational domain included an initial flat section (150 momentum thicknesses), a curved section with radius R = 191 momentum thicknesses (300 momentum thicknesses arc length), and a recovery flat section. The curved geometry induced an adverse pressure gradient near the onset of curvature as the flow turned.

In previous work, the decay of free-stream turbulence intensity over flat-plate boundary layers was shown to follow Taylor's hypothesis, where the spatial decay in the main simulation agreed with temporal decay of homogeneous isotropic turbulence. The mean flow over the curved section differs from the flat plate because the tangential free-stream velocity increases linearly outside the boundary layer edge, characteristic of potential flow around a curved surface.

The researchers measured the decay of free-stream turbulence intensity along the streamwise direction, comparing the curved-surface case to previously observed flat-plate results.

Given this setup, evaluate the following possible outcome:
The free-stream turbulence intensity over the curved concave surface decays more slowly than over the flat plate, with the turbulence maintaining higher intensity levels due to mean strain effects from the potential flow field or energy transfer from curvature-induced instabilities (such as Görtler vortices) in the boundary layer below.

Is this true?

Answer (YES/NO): YES